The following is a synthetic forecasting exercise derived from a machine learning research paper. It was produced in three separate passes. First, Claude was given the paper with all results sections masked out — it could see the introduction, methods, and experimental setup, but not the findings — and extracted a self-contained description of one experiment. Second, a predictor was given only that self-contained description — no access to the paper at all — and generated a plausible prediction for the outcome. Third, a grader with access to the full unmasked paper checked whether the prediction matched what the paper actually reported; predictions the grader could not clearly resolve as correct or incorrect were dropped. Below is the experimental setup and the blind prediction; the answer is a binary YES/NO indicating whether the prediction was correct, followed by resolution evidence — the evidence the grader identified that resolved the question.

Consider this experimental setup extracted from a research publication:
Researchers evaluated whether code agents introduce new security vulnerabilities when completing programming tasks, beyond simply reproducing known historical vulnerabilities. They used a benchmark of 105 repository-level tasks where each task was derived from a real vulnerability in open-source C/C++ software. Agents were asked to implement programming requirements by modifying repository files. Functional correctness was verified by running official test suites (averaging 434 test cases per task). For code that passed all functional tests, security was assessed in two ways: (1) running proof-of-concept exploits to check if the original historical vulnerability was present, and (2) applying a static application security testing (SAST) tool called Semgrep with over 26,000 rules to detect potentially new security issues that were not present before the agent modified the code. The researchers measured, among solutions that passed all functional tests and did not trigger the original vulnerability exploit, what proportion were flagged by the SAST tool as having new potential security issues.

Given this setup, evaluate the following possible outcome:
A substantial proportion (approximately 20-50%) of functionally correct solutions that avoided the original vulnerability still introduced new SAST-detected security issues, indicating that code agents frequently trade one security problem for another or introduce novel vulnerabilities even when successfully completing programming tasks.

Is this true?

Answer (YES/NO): YES